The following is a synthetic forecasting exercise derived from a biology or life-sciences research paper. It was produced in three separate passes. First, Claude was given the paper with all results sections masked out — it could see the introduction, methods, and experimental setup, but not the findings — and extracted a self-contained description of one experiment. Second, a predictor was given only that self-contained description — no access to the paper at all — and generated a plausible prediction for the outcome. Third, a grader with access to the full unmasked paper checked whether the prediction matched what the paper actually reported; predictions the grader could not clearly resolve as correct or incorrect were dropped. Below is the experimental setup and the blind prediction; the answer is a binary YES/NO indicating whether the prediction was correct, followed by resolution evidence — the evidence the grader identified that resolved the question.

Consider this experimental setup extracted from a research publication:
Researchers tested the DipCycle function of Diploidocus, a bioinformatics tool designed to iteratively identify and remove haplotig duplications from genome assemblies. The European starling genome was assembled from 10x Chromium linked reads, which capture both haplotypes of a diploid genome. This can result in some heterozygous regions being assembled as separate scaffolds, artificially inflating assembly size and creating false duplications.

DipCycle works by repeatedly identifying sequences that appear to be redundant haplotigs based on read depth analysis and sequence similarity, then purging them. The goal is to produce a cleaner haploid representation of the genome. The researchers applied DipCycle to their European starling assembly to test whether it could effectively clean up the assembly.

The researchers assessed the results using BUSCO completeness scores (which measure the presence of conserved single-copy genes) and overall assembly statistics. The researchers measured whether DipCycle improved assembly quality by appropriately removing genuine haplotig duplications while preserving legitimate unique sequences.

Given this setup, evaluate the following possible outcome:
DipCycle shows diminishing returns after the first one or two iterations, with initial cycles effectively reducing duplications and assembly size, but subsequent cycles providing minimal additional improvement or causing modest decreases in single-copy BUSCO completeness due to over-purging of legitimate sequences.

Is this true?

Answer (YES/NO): NO